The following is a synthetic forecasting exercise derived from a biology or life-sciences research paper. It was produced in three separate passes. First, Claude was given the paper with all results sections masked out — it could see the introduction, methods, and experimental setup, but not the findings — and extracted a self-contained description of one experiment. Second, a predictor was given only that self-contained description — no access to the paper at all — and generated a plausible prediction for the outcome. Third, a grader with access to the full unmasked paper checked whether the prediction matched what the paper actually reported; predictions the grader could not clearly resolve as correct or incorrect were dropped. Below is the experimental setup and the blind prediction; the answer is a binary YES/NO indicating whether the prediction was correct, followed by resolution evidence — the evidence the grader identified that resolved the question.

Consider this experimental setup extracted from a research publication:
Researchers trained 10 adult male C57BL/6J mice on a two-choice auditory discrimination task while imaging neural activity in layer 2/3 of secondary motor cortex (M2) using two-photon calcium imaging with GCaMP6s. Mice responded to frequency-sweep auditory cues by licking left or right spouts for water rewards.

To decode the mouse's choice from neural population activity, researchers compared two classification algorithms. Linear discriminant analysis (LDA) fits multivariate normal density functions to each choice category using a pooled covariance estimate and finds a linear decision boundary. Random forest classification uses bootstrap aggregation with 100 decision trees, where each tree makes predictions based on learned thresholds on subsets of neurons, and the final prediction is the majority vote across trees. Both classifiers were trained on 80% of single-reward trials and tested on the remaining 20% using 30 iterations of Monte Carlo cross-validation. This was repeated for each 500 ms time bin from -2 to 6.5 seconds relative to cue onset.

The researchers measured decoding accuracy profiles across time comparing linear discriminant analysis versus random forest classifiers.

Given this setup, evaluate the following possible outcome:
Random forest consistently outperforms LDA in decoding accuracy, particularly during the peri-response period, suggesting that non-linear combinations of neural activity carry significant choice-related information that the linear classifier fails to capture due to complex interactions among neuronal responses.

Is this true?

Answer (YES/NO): NO